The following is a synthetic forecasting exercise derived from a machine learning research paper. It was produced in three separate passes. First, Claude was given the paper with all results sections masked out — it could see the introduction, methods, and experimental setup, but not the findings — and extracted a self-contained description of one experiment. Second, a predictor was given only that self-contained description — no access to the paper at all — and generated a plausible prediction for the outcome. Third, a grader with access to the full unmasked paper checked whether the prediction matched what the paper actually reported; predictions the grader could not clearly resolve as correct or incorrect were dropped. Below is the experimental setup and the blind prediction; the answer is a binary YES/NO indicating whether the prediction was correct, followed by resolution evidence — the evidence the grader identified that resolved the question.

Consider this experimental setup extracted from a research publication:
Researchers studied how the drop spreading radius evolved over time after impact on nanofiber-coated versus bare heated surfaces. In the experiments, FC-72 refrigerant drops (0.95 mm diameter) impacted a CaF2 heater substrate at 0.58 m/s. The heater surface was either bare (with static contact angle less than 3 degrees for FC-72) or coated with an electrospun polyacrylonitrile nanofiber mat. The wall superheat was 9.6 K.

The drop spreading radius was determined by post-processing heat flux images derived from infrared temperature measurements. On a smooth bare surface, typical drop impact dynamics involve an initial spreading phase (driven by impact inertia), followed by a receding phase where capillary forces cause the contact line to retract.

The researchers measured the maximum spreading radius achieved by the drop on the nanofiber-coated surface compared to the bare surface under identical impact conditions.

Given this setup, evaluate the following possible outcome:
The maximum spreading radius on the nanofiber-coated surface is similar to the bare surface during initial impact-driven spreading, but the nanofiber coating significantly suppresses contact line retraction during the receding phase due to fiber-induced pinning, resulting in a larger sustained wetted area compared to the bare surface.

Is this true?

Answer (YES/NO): NO